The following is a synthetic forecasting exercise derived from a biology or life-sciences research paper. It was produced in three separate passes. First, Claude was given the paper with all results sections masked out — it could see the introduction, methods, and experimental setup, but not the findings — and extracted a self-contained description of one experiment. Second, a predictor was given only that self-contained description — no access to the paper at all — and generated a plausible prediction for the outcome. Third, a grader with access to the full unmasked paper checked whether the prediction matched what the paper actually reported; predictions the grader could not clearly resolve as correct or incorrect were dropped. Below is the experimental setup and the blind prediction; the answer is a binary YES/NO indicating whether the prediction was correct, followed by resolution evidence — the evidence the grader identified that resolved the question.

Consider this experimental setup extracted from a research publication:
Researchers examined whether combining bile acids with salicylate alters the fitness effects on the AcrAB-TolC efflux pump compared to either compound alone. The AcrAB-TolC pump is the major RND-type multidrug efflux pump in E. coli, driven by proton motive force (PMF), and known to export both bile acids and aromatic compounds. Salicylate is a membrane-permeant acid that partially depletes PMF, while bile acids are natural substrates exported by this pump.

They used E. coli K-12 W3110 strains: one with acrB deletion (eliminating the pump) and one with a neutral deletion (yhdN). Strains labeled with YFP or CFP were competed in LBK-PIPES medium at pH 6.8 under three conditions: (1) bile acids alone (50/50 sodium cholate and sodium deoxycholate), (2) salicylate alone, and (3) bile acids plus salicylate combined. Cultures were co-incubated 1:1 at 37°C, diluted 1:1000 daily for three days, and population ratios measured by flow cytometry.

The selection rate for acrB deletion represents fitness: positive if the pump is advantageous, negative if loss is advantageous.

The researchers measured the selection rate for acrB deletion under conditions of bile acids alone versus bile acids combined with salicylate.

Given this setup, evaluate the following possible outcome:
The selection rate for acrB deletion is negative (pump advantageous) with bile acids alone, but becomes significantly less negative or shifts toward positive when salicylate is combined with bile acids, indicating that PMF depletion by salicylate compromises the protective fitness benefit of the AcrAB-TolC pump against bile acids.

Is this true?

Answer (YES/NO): NO